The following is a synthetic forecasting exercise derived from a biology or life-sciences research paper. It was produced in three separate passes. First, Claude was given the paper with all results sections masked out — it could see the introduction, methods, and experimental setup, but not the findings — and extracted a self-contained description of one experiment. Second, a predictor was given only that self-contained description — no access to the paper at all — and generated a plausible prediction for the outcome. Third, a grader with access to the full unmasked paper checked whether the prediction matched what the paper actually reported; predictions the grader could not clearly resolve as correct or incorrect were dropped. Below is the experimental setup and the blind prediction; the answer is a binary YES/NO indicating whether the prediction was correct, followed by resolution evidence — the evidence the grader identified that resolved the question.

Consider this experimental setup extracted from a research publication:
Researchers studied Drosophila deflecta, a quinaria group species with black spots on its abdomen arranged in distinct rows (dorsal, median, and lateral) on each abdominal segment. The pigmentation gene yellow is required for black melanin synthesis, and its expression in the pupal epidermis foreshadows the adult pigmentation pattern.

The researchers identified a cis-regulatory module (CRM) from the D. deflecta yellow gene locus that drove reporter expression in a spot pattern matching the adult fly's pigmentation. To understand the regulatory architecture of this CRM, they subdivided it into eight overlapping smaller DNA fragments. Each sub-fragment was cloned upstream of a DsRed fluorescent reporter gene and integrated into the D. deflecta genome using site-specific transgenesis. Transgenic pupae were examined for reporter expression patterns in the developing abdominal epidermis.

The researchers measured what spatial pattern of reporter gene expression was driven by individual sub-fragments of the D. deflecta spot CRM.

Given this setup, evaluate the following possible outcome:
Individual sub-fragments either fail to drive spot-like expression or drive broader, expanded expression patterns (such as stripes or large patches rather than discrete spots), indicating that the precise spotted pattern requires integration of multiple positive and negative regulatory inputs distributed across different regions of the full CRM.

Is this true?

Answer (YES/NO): YES